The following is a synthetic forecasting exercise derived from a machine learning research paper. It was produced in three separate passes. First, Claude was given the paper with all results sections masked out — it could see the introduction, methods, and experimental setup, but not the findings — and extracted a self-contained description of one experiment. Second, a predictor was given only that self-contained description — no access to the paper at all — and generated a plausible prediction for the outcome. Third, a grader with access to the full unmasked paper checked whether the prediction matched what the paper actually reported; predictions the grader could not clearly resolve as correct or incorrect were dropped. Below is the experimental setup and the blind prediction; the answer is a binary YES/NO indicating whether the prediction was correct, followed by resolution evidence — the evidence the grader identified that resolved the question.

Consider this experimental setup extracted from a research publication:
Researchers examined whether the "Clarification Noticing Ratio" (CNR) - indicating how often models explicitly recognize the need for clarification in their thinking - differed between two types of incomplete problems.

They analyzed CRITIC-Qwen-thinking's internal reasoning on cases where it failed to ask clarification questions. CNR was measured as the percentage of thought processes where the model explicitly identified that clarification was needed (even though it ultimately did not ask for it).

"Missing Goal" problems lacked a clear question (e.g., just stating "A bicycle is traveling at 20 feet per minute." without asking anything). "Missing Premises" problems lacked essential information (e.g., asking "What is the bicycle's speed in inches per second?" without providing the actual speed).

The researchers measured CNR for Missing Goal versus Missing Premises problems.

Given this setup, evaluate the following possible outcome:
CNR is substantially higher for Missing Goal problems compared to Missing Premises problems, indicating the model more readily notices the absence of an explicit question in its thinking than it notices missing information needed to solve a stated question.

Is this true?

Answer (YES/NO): NO